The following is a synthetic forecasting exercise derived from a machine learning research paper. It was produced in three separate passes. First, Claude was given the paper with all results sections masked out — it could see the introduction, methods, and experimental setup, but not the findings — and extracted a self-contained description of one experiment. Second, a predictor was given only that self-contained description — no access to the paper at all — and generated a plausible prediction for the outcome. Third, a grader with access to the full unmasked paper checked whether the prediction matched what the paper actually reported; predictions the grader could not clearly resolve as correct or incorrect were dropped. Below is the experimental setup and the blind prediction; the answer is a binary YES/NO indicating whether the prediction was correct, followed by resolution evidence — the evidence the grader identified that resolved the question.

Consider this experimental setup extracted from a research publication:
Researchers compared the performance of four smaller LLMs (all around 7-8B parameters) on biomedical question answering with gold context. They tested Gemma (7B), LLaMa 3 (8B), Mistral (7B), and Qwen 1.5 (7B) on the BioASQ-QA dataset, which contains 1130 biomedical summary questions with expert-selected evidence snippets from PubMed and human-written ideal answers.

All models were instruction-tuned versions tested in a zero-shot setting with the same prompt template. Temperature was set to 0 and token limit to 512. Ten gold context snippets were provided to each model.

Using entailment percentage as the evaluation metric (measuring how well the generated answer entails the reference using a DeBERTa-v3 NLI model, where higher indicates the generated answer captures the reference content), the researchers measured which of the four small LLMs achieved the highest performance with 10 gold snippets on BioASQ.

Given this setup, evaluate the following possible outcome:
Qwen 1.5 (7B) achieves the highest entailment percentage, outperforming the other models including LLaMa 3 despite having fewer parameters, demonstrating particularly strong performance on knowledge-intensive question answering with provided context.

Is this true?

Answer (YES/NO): YES